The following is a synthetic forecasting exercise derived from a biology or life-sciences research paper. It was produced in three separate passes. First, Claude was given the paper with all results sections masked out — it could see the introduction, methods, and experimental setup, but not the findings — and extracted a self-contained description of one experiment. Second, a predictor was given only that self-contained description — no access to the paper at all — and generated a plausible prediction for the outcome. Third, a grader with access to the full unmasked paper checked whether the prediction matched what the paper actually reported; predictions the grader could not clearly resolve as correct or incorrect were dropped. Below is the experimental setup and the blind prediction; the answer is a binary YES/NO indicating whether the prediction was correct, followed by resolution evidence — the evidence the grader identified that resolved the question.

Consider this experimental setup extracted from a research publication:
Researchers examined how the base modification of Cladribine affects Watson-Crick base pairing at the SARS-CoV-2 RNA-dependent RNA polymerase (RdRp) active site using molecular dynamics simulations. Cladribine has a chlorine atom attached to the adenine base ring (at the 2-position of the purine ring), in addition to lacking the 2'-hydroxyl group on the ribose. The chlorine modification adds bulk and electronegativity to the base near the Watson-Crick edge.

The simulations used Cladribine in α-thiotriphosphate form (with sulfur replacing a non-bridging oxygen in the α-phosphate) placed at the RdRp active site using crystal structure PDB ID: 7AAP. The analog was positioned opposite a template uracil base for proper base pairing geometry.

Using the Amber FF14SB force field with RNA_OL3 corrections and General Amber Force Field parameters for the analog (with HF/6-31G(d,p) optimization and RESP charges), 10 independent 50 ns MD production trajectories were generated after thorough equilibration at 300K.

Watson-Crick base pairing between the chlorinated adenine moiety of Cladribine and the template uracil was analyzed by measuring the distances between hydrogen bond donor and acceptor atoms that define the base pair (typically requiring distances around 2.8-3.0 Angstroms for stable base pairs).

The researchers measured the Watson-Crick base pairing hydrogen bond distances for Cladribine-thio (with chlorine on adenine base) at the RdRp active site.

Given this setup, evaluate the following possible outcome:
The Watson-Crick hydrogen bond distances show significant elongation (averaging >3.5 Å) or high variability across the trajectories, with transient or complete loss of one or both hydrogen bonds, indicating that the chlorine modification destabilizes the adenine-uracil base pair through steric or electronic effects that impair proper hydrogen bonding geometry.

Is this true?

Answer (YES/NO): YES